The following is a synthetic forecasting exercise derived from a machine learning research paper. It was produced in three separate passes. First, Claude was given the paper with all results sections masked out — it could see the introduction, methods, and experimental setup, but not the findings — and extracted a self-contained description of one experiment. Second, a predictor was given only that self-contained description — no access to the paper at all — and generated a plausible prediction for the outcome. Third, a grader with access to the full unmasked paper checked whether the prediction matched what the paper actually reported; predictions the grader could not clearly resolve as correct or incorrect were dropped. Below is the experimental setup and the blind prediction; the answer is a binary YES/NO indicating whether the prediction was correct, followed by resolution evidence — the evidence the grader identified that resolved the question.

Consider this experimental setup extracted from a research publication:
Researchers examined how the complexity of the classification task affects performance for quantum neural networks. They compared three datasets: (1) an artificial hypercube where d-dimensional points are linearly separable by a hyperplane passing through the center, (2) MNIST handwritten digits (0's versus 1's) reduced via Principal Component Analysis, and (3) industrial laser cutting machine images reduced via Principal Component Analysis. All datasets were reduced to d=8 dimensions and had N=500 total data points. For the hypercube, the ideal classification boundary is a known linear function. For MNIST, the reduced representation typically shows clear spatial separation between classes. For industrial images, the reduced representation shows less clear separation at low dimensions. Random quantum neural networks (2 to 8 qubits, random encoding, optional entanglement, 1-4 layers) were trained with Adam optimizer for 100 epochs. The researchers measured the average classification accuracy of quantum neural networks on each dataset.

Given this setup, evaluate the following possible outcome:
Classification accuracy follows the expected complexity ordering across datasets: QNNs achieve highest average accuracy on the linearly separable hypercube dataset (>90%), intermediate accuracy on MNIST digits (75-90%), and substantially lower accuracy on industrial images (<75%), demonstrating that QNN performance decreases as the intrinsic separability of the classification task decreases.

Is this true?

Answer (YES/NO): NO